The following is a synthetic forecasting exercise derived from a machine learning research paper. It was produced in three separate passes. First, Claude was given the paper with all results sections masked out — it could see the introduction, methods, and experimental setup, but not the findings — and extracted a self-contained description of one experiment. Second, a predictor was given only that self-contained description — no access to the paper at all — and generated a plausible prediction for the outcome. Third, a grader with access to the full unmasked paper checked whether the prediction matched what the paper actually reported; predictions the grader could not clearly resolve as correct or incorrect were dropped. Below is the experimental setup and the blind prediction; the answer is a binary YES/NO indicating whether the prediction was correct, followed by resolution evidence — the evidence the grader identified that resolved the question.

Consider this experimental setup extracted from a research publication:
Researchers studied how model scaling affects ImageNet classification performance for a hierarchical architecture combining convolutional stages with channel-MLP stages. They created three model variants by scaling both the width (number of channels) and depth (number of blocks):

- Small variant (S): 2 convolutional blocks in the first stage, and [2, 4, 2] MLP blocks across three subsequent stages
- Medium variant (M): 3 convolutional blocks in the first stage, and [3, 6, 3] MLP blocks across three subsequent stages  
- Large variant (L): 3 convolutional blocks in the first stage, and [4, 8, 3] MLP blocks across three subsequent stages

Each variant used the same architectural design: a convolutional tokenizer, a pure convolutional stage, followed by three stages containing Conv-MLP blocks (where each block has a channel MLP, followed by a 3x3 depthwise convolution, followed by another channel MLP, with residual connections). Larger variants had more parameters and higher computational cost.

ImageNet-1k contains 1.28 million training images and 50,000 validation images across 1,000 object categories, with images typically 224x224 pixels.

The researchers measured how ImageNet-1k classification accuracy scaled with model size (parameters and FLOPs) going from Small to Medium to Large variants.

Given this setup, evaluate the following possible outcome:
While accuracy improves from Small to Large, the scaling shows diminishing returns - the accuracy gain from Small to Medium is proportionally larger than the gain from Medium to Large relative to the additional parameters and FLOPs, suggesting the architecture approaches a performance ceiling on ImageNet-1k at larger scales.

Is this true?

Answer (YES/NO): YES